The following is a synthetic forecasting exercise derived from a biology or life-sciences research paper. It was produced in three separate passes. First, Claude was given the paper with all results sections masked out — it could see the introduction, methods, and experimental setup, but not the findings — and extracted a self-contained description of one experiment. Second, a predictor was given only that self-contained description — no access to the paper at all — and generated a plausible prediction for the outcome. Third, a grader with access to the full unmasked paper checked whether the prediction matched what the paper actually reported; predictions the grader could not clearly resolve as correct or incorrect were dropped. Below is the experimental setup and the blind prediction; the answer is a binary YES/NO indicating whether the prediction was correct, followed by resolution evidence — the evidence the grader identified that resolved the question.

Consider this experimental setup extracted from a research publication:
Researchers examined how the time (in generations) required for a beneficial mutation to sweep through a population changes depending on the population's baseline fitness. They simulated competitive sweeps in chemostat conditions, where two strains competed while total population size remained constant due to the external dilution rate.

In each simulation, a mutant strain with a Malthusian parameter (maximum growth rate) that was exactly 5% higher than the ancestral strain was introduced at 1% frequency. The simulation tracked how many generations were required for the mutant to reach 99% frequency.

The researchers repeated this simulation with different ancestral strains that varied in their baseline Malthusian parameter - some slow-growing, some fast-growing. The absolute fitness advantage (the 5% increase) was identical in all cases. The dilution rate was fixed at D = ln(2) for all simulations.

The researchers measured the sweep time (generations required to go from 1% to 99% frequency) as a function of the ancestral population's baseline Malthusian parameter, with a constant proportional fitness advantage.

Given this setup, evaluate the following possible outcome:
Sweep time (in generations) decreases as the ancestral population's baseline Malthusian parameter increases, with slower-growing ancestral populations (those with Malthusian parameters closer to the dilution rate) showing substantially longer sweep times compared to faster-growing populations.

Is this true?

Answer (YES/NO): NO